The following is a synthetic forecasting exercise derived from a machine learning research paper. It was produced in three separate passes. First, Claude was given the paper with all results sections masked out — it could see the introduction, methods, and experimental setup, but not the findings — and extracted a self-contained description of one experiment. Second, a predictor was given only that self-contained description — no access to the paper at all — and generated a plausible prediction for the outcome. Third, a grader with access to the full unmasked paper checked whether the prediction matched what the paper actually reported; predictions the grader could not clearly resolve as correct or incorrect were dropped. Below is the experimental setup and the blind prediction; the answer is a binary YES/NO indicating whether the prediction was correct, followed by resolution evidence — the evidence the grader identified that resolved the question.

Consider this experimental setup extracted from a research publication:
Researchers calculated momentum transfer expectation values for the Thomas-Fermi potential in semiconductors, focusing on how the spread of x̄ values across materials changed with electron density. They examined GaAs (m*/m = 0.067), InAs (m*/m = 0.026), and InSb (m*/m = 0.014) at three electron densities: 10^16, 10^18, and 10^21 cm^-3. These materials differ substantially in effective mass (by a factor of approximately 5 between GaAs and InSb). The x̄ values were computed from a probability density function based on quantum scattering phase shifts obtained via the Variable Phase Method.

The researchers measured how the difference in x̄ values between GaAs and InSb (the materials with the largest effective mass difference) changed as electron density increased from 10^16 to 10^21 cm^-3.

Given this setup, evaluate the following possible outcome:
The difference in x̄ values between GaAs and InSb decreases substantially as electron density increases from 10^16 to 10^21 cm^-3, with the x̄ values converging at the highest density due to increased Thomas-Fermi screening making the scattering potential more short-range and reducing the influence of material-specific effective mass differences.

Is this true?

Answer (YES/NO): YES